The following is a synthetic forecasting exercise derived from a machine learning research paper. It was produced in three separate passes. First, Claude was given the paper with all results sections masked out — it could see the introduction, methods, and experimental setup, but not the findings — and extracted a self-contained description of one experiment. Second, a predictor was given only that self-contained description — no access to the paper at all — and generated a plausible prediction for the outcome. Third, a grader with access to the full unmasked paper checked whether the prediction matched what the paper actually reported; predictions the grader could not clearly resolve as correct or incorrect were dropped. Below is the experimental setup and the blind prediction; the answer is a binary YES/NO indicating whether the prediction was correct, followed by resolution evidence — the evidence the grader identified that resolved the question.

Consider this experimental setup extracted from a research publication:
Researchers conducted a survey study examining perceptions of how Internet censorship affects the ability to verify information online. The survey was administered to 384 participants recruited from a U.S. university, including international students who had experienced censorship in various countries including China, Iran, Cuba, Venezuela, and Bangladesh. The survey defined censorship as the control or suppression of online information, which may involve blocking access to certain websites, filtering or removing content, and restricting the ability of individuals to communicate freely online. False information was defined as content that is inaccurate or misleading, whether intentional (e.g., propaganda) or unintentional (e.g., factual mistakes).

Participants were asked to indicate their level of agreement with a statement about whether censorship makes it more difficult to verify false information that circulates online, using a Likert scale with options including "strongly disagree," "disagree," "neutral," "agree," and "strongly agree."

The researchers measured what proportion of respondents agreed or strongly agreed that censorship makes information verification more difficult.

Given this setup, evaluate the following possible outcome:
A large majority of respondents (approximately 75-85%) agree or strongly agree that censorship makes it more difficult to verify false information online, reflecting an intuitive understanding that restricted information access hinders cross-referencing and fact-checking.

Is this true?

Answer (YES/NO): YES